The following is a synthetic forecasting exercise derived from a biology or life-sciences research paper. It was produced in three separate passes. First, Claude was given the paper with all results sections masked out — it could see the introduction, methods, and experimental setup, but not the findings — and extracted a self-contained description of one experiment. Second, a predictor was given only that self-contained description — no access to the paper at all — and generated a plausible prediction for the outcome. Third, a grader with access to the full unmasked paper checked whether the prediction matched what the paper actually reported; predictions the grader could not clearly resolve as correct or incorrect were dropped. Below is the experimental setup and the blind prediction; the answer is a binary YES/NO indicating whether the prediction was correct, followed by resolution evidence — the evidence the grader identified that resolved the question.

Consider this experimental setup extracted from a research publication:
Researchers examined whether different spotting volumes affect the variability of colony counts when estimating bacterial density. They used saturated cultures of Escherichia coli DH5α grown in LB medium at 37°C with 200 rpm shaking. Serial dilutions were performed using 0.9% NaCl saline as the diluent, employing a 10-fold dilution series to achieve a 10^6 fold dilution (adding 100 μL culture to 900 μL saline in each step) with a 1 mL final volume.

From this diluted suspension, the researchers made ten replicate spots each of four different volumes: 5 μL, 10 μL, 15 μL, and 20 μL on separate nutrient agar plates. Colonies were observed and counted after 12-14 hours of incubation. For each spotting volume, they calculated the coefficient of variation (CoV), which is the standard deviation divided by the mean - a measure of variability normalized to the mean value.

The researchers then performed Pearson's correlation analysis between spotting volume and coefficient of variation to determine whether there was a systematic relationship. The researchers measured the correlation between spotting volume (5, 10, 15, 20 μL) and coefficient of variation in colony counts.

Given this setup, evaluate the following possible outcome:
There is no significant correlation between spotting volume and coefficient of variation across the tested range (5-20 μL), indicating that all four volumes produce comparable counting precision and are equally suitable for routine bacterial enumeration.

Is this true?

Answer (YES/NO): NO